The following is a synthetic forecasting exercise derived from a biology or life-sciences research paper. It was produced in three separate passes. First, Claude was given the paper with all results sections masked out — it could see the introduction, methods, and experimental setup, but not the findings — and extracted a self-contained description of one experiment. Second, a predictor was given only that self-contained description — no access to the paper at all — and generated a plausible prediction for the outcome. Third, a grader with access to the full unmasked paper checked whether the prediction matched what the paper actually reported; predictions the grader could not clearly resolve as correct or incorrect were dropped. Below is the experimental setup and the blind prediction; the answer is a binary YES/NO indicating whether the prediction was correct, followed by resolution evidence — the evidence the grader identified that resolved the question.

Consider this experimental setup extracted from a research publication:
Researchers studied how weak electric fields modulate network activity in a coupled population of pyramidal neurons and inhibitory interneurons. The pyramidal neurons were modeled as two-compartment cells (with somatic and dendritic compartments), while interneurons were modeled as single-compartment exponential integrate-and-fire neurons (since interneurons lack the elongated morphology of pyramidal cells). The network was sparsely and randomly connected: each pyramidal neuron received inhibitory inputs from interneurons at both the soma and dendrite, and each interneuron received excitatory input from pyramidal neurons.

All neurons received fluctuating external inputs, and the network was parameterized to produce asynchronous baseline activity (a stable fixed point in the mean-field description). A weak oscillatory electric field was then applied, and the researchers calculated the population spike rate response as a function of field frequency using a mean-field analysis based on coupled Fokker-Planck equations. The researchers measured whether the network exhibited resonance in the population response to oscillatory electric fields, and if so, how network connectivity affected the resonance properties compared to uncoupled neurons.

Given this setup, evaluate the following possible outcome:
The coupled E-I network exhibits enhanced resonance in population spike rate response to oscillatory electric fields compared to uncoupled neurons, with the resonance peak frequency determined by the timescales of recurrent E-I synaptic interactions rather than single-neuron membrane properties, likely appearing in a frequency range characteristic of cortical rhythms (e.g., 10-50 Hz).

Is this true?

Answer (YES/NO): YES